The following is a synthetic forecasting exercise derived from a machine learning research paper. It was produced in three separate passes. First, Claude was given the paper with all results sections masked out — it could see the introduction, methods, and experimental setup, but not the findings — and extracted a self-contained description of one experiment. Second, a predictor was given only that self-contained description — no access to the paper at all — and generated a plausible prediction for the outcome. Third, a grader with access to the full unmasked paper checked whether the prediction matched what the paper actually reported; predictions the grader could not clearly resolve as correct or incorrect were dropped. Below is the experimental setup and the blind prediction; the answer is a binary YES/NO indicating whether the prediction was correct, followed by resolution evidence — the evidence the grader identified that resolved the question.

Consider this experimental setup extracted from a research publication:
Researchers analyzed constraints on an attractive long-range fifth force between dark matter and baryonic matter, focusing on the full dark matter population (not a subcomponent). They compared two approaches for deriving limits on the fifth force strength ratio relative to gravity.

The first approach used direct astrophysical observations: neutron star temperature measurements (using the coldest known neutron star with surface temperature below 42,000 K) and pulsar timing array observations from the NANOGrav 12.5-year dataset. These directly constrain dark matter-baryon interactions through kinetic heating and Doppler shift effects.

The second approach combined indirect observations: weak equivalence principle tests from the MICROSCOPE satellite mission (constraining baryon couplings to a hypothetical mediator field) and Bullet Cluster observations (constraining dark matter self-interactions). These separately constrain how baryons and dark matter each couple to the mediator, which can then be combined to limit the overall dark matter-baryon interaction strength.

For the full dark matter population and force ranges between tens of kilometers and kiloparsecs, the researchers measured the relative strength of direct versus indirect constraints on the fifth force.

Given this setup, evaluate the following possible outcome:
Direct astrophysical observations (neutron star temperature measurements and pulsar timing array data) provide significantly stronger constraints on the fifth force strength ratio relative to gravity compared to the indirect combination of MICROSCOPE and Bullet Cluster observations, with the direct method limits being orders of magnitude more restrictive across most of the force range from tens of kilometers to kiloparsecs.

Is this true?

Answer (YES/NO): NO